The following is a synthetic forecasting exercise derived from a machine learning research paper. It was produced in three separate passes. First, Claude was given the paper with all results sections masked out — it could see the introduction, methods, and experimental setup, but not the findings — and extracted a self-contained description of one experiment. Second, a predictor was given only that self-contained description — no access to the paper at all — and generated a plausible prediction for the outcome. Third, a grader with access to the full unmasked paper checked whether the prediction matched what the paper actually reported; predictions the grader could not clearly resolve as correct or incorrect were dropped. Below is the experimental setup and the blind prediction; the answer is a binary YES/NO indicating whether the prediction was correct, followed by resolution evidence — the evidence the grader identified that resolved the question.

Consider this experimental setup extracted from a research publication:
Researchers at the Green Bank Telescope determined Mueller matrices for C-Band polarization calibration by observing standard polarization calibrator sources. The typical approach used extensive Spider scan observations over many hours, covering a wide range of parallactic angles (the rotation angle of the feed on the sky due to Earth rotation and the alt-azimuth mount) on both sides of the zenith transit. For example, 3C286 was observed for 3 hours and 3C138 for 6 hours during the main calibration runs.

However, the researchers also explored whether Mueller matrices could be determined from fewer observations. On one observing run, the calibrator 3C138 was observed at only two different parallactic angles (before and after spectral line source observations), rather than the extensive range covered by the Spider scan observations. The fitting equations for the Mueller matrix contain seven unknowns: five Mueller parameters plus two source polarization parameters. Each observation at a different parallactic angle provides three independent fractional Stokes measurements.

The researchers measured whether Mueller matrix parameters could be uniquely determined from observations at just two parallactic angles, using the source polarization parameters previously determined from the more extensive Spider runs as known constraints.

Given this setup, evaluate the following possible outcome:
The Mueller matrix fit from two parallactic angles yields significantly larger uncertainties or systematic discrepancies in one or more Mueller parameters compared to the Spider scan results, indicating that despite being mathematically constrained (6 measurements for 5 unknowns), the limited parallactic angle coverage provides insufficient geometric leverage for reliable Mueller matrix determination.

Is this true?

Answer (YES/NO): NO